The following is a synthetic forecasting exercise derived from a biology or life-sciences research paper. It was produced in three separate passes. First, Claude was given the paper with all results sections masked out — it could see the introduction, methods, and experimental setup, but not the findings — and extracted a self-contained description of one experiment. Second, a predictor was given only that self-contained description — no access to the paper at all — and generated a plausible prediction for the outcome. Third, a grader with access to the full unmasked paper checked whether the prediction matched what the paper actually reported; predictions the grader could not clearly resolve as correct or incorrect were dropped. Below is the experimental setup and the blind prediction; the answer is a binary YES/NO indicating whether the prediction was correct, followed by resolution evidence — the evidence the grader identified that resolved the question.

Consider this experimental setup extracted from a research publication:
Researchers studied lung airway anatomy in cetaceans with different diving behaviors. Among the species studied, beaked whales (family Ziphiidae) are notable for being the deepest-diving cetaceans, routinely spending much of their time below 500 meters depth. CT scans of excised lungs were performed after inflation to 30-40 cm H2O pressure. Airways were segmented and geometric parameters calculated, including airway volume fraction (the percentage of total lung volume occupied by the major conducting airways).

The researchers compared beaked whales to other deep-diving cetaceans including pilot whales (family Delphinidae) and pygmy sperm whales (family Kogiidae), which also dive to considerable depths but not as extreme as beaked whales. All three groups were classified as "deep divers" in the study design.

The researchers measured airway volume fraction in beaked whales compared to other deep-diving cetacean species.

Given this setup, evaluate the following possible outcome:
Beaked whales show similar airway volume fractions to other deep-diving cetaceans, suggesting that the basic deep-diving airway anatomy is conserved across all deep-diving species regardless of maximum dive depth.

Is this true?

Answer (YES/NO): NO